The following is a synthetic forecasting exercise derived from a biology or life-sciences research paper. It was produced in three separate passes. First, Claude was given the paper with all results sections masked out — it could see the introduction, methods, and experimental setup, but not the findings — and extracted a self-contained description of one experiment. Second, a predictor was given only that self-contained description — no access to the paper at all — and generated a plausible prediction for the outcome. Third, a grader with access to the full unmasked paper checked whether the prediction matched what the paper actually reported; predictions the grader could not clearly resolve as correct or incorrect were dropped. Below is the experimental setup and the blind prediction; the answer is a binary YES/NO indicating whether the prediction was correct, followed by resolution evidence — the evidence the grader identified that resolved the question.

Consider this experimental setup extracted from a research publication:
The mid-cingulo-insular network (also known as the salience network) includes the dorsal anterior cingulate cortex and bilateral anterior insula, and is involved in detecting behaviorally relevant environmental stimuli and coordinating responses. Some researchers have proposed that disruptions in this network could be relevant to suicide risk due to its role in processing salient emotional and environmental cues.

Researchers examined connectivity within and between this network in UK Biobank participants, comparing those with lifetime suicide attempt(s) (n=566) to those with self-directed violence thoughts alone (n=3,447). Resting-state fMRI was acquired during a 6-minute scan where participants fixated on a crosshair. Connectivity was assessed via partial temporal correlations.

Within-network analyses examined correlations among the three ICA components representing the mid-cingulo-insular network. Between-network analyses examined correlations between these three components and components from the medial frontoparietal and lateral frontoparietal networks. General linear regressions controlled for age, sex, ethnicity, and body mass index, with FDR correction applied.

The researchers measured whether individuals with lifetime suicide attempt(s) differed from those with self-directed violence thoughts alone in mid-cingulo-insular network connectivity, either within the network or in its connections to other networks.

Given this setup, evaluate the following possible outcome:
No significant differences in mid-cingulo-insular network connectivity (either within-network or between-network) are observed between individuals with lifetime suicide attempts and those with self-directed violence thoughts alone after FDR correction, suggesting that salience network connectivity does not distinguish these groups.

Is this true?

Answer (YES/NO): YES